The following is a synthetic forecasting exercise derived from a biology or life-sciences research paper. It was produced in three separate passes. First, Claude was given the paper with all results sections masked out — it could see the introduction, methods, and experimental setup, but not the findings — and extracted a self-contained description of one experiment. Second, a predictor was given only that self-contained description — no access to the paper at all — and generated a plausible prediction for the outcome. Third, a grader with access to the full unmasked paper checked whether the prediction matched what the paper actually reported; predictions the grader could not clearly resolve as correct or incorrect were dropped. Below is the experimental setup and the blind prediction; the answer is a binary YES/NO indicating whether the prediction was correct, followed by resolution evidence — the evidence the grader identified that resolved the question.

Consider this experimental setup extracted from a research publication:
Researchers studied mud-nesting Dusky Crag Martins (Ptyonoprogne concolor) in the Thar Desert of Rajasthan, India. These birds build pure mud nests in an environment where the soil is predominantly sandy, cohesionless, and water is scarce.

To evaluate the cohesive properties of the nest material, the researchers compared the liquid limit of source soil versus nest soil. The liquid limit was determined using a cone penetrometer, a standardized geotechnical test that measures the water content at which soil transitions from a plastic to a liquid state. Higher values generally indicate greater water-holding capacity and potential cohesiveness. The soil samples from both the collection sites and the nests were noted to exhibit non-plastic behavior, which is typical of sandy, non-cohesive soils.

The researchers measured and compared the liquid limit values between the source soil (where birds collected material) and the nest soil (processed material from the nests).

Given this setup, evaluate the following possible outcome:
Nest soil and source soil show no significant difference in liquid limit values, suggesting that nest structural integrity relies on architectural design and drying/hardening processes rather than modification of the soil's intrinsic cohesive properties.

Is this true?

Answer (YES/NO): YES